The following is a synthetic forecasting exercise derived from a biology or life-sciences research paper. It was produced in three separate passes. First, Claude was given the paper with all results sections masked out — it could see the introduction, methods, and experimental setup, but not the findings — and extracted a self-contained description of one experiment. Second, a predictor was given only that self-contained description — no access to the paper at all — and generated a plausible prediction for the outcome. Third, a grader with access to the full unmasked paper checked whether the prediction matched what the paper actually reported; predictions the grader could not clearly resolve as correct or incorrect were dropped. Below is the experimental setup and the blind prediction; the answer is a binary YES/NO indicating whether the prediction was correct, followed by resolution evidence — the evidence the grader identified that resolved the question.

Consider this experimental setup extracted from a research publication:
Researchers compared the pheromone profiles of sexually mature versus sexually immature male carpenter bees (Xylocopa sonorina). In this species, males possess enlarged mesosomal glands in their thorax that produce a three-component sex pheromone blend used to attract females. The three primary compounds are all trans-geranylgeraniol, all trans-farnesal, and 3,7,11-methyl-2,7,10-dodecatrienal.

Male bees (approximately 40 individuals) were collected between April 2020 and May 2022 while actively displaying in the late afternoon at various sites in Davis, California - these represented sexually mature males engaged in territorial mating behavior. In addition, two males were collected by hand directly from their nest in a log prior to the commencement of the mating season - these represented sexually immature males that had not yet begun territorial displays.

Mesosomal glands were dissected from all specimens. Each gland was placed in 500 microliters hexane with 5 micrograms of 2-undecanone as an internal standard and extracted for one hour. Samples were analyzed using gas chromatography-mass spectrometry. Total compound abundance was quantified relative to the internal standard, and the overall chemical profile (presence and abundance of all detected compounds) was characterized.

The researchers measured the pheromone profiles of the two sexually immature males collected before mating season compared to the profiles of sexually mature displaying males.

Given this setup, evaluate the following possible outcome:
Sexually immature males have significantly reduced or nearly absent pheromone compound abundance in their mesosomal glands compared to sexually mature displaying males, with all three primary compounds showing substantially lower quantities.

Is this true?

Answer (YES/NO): NO